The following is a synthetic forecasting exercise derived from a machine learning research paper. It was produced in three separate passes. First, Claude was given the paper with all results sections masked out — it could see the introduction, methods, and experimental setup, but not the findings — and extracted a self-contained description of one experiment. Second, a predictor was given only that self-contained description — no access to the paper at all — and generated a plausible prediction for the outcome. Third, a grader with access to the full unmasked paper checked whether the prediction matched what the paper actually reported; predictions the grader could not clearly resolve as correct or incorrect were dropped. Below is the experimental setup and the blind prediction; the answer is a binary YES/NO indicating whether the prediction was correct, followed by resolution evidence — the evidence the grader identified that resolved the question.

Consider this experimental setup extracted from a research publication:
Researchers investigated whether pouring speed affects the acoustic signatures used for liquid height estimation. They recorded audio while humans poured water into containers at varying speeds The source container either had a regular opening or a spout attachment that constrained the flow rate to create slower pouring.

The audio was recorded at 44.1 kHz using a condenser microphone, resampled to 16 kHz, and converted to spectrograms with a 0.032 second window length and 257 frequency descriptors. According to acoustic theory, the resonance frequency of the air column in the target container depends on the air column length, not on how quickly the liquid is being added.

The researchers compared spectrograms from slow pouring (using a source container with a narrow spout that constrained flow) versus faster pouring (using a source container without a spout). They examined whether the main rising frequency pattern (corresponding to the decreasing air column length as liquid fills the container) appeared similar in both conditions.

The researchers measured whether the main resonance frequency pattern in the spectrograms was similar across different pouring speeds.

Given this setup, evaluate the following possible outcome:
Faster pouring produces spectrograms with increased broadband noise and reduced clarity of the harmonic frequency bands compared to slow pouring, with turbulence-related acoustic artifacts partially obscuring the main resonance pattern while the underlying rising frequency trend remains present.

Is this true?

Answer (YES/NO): NO